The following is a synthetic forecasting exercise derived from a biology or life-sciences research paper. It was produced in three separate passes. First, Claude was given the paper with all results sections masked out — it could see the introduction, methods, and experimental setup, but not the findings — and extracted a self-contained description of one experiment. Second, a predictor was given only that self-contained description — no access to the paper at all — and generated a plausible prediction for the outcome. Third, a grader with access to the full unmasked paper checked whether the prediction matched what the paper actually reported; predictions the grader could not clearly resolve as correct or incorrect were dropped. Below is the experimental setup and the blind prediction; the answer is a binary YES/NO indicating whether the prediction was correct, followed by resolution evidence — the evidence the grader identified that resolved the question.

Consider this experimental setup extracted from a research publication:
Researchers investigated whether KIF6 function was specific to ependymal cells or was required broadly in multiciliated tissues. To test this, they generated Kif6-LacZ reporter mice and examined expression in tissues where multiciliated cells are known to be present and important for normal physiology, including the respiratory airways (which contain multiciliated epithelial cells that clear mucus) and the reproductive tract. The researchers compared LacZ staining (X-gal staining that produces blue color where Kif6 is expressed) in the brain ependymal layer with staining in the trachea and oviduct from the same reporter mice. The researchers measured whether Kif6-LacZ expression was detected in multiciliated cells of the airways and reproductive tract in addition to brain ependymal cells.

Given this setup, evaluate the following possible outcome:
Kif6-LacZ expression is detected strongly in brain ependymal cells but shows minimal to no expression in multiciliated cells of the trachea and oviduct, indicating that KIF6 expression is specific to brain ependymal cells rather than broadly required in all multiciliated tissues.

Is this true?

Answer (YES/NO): YES